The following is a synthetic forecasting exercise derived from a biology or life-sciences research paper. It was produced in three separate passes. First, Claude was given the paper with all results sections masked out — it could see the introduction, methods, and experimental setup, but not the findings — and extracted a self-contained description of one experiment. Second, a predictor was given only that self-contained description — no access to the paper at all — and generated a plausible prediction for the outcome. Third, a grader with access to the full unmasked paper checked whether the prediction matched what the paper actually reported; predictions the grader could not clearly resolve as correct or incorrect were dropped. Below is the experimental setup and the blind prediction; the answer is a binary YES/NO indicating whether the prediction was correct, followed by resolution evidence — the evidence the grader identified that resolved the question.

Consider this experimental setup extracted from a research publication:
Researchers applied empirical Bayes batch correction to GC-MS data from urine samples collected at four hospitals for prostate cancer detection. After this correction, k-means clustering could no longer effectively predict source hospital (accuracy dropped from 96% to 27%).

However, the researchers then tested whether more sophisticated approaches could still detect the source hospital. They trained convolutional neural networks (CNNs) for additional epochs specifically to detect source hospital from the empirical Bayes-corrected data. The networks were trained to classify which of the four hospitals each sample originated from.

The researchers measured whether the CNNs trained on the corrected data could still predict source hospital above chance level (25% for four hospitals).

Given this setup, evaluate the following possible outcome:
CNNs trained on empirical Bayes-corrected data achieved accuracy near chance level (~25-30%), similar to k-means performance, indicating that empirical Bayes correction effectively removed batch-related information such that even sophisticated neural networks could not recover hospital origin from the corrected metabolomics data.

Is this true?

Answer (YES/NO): NO